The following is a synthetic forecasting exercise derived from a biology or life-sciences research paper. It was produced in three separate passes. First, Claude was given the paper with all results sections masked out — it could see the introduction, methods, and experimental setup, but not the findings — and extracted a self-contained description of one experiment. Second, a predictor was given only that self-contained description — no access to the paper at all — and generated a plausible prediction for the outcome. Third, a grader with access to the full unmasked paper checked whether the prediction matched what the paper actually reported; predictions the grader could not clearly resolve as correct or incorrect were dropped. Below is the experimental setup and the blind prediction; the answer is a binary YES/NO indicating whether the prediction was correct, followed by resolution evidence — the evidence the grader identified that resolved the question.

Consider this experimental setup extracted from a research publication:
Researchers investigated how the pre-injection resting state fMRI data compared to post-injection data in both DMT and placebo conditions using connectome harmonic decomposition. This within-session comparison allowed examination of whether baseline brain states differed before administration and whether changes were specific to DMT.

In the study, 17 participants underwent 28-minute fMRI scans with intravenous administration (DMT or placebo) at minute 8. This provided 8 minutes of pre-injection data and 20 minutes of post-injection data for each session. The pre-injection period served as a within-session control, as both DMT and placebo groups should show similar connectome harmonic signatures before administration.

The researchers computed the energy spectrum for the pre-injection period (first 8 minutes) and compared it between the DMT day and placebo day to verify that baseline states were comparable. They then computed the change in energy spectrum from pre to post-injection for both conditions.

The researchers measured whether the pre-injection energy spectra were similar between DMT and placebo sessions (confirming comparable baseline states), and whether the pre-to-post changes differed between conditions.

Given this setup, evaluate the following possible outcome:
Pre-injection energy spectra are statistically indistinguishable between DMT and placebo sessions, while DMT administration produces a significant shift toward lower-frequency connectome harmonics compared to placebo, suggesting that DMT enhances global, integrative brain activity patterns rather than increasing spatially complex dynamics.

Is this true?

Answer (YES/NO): NO